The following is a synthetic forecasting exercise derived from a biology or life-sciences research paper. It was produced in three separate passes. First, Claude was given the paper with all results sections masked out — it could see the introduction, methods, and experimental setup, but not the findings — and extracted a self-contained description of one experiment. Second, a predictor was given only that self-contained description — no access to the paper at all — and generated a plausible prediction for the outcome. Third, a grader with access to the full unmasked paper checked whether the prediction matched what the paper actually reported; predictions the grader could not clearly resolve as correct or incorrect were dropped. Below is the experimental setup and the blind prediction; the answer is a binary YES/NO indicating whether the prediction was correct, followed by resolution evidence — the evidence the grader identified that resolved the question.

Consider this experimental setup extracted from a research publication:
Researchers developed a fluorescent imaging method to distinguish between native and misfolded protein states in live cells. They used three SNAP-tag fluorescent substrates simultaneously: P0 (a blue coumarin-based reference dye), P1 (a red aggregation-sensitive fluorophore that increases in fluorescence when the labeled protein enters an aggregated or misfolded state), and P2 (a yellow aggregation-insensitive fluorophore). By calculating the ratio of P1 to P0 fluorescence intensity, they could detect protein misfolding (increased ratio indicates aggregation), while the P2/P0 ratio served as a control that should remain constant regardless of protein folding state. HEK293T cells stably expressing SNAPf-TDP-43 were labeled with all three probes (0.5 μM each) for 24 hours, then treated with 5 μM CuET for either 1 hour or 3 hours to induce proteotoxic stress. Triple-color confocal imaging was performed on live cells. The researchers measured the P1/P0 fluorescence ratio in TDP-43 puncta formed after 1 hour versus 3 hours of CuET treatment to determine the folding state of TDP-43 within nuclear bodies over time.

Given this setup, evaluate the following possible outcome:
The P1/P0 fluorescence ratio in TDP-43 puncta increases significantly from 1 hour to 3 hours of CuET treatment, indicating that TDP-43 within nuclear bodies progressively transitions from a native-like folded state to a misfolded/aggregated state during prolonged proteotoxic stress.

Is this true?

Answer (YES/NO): YES